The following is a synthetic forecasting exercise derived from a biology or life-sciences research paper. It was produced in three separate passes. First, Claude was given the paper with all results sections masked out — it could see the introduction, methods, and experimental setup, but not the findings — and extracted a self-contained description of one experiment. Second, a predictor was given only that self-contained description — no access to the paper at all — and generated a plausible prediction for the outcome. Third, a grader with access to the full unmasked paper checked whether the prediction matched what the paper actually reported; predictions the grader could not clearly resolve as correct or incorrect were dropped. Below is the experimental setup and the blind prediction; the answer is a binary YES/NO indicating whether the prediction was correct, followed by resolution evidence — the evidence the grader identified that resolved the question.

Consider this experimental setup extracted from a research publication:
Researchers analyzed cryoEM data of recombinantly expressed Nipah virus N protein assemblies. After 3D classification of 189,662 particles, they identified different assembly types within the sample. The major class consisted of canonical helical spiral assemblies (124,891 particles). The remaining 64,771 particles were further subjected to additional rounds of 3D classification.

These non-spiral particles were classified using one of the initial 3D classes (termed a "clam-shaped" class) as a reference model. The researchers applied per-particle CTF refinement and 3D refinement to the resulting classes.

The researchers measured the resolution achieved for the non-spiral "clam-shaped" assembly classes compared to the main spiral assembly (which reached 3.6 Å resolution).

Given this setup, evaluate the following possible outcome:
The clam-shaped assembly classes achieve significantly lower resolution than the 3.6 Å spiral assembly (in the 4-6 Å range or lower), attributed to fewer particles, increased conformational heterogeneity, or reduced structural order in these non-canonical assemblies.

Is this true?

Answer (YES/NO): YES